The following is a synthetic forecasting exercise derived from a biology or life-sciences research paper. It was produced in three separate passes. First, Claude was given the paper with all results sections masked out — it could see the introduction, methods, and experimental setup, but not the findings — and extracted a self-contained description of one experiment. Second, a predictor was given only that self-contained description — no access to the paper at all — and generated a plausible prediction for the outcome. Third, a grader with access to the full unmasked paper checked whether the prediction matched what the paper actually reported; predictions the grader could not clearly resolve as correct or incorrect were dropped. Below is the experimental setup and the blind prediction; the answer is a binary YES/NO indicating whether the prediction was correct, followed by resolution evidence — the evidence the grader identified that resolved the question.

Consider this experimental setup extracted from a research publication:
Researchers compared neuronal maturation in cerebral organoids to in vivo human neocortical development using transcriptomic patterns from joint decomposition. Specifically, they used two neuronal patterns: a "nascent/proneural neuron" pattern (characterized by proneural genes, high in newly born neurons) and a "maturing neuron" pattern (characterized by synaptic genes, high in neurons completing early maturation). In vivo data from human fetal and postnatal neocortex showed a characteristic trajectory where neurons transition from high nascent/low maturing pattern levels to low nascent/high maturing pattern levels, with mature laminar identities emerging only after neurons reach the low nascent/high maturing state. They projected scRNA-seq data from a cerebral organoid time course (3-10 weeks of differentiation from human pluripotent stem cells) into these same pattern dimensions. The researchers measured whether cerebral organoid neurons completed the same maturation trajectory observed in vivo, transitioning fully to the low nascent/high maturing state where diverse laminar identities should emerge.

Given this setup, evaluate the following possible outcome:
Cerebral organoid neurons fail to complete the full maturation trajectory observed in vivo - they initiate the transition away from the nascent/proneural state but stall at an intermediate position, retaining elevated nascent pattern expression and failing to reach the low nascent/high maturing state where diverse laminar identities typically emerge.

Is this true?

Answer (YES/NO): YES